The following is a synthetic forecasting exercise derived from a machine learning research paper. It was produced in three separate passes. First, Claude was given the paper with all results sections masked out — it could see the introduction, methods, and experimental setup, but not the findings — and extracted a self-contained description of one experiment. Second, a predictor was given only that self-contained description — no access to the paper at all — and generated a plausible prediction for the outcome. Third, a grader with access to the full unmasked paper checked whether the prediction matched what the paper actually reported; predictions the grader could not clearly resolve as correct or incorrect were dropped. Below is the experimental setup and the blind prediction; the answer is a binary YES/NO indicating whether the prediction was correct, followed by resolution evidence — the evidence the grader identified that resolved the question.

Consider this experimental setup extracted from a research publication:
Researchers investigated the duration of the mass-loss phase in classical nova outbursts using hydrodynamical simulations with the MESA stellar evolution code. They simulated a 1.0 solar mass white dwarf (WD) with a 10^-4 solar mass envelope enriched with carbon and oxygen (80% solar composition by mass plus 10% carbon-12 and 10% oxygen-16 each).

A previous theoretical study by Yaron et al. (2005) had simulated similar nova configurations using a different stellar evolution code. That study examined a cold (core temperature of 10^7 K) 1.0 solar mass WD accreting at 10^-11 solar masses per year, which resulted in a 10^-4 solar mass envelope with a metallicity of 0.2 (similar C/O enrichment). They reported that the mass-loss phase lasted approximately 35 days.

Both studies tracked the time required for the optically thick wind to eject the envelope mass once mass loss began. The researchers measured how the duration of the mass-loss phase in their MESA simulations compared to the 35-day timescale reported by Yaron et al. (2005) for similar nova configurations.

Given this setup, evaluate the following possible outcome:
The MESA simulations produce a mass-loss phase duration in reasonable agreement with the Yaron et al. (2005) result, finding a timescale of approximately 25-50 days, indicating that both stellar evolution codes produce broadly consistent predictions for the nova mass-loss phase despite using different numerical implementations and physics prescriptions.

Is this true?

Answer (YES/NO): NO